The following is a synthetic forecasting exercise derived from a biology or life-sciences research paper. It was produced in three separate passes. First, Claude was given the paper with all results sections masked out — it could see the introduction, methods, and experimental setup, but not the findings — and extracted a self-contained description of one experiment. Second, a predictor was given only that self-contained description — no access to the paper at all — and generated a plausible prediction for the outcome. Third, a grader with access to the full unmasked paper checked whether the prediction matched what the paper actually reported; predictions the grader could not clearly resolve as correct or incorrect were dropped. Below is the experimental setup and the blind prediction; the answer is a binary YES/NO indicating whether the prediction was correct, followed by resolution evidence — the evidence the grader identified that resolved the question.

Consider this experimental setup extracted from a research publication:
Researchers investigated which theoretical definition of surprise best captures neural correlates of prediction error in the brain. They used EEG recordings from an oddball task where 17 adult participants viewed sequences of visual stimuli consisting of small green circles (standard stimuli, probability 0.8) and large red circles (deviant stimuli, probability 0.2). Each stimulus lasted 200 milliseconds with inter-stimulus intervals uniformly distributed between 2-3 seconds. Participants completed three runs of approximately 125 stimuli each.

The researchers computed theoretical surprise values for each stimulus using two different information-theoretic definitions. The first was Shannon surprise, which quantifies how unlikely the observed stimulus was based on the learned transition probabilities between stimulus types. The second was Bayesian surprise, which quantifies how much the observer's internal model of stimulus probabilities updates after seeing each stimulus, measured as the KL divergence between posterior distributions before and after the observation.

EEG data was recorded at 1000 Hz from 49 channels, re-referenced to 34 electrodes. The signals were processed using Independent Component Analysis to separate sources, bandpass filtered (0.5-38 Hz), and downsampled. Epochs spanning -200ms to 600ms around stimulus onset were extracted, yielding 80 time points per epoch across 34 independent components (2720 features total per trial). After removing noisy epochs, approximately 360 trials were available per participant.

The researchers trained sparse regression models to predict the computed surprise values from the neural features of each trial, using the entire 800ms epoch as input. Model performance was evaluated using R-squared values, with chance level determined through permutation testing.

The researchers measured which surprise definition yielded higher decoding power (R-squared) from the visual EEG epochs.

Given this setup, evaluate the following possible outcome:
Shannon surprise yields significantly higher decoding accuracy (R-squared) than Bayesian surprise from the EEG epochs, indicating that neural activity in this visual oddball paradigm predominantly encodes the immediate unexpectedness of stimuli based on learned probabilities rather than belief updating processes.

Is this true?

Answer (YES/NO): YES